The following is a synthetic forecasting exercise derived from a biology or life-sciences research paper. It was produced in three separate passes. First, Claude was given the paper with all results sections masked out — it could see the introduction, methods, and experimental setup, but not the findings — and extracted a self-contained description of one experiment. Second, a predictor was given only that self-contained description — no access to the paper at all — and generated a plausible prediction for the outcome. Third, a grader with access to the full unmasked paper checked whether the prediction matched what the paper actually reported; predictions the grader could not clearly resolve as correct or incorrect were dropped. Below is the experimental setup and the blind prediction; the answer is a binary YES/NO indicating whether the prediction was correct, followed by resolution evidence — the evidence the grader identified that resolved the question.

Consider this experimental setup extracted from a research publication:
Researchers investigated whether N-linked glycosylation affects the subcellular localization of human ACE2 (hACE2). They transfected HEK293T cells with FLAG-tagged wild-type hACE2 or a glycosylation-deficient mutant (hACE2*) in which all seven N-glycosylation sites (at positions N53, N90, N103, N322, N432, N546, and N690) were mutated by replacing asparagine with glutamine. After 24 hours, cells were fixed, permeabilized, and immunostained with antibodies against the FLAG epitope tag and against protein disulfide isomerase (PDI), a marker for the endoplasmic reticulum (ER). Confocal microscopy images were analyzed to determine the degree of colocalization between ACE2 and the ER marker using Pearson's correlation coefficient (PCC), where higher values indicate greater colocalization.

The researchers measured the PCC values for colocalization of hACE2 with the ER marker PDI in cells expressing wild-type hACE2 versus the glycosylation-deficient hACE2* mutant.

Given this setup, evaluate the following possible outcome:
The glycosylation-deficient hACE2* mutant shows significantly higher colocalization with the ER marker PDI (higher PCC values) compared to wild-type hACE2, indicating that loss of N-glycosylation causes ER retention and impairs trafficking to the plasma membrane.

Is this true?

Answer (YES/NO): YES